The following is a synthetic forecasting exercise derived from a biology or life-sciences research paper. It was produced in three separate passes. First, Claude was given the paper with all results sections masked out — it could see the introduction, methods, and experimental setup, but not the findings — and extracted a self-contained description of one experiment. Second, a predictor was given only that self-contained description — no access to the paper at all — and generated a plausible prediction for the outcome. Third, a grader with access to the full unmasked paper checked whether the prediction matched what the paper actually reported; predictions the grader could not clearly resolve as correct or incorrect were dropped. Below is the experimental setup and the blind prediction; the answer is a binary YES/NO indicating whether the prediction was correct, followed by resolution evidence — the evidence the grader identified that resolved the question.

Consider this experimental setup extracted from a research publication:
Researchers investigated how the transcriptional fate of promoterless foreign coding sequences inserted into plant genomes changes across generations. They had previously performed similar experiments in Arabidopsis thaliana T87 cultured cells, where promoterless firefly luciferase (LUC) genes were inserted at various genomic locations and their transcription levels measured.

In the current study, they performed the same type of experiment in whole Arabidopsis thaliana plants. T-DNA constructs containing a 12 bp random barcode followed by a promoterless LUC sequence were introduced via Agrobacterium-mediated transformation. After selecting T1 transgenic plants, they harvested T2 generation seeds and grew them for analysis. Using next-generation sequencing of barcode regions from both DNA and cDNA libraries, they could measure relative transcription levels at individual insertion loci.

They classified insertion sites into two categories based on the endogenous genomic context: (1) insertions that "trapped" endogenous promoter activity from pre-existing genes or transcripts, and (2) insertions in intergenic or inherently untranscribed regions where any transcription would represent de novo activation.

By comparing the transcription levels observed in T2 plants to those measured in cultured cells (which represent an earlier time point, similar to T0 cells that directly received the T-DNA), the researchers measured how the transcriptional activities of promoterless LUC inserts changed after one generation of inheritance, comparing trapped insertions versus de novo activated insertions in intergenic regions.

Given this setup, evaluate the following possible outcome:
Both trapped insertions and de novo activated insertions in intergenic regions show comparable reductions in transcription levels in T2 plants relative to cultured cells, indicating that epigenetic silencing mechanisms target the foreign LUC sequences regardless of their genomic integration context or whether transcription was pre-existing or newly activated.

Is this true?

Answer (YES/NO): NO